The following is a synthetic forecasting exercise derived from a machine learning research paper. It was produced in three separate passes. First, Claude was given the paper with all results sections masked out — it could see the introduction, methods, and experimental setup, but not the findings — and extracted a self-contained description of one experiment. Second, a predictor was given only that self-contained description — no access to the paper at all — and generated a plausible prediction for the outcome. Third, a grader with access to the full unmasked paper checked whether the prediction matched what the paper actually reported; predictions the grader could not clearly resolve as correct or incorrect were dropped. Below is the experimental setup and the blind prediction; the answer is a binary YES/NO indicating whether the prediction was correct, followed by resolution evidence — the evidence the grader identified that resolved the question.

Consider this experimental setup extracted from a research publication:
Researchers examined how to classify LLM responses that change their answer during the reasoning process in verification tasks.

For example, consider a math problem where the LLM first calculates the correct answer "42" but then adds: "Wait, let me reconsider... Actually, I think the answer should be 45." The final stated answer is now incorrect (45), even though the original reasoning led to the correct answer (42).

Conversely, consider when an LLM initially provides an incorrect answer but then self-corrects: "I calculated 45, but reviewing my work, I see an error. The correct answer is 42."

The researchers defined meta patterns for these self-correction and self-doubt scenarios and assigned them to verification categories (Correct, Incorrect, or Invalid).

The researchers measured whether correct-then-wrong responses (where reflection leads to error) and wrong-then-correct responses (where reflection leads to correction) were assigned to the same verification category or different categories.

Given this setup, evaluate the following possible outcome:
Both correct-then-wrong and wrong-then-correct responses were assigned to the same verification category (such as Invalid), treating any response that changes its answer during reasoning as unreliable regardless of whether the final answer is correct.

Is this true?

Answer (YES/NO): NO